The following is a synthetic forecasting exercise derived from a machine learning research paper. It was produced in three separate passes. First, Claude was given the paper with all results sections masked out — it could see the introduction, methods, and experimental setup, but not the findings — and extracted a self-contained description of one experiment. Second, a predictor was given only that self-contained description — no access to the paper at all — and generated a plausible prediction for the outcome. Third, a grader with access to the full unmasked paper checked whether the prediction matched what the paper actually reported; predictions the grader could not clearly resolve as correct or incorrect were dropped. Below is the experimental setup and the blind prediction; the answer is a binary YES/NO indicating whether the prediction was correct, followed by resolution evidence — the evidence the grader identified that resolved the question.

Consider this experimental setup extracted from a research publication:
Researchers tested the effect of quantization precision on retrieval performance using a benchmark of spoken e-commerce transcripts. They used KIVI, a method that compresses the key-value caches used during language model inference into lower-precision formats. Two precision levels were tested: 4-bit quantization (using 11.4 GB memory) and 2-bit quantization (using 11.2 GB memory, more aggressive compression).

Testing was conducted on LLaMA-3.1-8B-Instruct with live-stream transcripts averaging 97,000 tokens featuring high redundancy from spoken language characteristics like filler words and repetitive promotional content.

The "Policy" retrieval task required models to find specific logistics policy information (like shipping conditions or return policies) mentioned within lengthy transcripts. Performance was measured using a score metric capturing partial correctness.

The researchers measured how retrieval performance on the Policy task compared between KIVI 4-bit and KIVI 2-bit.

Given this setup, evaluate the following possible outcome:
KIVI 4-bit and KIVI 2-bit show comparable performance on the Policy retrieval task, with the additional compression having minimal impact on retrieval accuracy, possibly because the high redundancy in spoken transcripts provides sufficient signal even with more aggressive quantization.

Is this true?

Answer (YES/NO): YES